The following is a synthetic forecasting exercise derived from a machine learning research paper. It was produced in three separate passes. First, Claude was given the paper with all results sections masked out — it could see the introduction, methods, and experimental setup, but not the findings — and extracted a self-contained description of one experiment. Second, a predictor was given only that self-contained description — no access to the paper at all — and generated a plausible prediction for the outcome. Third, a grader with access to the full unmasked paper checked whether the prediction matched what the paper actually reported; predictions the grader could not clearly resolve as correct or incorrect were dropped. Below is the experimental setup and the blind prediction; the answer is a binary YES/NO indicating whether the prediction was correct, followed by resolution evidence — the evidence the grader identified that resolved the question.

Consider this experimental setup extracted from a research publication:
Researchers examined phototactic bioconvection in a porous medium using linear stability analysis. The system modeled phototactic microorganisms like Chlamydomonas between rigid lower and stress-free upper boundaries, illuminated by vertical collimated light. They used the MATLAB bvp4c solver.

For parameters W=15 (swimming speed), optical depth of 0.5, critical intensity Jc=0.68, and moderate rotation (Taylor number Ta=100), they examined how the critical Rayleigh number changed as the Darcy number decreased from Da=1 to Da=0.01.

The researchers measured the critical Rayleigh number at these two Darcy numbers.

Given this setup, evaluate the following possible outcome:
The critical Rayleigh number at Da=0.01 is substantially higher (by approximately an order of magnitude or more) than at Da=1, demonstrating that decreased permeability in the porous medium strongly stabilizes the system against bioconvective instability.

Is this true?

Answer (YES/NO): NO